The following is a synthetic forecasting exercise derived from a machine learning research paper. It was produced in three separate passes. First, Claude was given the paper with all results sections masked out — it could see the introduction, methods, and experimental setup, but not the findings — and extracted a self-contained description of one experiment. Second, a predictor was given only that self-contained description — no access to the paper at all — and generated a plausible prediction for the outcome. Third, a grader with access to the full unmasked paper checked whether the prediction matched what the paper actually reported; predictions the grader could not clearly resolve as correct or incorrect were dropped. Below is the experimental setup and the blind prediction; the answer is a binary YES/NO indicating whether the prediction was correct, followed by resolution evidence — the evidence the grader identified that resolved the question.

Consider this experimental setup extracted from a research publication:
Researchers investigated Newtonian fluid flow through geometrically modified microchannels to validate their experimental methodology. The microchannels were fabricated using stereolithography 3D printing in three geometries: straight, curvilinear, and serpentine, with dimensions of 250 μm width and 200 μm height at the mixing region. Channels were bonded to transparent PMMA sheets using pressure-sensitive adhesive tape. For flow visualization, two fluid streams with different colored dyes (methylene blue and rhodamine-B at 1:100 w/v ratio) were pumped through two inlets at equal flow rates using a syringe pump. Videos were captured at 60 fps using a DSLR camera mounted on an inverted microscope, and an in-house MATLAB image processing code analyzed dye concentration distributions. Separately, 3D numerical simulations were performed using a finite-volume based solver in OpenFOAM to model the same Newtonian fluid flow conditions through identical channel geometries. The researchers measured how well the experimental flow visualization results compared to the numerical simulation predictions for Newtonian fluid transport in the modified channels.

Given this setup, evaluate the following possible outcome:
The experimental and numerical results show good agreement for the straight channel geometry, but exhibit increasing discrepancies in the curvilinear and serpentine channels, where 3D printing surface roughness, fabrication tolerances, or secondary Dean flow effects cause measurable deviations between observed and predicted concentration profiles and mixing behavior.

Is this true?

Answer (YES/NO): NO